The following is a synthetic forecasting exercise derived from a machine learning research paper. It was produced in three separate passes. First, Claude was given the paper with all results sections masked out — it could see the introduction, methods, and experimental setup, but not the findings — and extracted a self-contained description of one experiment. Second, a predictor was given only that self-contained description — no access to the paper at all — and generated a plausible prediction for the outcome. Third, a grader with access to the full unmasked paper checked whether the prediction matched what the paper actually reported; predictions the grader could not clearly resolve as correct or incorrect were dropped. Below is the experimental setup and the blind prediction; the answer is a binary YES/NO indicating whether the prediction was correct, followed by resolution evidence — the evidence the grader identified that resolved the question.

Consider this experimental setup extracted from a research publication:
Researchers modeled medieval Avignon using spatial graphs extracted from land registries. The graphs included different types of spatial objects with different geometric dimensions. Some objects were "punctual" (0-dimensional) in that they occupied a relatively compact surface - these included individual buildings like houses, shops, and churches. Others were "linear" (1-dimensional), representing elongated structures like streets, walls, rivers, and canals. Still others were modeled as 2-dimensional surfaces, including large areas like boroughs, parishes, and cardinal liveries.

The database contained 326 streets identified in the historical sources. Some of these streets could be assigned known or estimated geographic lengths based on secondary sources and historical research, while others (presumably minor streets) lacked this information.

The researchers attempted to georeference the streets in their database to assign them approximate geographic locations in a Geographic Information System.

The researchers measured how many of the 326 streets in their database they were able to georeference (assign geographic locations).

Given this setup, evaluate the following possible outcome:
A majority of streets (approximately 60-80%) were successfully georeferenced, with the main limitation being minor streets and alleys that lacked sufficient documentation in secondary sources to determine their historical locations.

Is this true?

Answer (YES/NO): NO